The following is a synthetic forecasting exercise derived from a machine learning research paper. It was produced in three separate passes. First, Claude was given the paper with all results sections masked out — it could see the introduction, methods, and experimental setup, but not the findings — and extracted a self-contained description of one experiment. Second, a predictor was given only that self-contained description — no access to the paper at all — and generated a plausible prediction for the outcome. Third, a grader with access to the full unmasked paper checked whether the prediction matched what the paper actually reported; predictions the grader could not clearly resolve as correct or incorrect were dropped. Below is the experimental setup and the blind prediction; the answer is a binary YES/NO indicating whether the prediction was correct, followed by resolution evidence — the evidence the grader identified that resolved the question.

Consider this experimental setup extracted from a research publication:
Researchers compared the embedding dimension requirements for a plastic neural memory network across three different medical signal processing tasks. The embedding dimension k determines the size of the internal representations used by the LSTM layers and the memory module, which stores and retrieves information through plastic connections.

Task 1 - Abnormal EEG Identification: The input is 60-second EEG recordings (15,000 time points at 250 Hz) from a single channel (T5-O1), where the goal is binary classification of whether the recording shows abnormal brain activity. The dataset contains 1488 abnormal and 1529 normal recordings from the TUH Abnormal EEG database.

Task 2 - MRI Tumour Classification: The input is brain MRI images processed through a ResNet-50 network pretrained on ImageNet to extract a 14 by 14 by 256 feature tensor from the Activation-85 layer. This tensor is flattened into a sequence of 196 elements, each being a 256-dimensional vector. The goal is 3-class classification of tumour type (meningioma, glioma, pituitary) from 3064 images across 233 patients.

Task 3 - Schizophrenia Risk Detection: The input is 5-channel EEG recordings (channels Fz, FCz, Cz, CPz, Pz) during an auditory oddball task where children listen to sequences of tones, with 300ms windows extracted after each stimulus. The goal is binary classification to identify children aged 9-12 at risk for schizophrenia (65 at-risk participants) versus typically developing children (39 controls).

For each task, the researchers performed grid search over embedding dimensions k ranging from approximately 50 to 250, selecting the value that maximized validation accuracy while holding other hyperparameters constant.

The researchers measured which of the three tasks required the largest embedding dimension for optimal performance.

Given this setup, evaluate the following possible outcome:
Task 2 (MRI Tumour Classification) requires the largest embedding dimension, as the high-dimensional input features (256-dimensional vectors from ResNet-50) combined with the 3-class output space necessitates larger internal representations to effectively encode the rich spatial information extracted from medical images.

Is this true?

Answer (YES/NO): YES